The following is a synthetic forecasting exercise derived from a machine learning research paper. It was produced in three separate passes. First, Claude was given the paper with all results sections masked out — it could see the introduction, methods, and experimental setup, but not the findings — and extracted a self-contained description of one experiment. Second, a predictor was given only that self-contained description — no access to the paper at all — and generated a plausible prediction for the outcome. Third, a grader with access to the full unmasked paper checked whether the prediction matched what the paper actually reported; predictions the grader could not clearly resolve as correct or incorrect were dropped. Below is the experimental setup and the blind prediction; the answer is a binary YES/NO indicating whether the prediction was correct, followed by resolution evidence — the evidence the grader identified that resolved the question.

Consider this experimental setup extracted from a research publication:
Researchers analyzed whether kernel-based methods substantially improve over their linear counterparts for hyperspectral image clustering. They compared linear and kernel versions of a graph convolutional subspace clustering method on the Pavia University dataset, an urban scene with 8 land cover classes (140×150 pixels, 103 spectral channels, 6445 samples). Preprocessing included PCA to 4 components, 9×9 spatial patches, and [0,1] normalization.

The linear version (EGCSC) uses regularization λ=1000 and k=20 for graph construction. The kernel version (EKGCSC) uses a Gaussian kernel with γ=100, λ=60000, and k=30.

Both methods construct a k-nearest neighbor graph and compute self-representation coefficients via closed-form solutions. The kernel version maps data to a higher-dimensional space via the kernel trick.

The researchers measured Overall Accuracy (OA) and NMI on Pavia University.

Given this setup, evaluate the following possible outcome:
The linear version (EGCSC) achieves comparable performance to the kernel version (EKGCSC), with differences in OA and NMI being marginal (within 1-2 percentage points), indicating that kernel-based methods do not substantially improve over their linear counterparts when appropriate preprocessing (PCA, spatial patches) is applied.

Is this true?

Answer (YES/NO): NO